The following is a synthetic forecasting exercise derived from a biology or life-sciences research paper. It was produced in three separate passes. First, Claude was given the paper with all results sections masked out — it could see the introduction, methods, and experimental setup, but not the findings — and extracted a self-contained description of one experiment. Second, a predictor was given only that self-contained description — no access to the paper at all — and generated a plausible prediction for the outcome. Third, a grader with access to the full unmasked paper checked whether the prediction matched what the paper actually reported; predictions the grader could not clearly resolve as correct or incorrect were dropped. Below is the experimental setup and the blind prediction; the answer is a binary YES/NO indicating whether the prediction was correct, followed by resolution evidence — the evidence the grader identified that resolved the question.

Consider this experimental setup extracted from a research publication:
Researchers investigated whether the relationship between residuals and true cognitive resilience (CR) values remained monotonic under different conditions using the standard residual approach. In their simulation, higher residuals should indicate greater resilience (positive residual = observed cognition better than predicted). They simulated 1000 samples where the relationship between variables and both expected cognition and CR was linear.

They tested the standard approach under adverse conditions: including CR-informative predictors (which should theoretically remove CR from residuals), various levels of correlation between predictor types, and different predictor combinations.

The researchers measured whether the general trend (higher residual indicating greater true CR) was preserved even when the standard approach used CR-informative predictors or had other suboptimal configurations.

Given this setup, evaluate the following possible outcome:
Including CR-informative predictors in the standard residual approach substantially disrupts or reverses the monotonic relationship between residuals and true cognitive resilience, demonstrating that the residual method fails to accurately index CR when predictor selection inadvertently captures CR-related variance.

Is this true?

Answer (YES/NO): NO